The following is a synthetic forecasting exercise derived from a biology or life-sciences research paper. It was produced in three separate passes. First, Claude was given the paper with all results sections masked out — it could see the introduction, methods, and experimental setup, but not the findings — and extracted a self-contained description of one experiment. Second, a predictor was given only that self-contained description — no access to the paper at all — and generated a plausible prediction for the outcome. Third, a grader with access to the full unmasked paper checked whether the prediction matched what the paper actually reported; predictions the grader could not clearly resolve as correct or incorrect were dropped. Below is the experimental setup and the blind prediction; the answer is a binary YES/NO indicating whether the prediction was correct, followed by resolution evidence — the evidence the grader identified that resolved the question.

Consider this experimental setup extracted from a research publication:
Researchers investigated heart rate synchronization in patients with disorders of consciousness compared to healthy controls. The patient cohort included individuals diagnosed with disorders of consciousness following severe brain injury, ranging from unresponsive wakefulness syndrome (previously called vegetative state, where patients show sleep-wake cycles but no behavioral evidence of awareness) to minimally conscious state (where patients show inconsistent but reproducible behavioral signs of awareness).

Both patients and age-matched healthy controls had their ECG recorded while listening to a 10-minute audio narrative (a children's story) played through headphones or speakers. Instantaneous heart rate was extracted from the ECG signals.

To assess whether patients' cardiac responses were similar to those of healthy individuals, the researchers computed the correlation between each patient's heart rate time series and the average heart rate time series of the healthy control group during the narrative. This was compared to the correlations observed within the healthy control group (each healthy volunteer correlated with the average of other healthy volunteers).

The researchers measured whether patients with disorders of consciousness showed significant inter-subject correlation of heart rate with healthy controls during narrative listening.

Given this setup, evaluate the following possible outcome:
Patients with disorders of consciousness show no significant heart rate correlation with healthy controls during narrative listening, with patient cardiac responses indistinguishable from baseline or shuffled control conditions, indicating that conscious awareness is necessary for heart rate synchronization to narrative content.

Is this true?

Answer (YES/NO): NO